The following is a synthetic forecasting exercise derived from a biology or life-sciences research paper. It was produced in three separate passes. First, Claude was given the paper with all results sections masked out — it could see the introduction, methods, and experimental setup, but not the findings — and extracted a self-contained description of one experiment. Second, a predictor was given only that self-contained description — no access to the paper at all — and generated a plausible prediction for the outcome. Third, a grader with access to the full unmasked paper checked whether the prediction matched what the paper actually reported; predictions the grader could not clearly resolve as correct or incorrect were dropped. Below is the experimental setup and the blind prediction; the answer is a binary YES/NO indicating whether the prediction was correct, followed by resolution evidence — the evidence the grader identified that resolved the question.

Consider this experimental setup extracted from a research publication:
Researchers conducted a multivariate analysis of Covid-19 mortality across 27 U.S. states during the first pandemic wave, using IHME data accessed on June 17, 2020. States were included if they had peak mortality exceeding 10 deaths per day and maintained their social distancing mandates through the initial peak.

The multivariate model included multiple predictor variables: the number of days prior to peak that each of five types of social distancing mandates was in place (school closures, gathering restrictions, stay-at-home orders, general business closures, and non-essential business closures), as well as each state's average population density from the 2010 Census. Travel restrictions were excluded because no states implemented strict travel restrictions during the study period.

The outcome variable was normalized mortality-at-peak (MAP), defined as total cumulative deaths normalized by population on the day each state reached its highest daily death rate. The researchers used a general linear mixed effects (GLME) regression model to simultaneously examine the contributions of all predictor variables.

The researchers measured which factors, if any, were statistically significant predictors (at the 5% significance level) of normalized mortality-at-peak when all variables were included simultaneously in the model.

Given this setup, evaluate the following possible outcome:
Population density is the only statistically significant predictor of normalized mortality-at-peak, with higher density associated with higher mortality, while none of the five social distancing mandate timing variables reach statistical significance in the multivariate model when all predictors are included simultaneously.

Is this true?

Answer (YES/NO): YES